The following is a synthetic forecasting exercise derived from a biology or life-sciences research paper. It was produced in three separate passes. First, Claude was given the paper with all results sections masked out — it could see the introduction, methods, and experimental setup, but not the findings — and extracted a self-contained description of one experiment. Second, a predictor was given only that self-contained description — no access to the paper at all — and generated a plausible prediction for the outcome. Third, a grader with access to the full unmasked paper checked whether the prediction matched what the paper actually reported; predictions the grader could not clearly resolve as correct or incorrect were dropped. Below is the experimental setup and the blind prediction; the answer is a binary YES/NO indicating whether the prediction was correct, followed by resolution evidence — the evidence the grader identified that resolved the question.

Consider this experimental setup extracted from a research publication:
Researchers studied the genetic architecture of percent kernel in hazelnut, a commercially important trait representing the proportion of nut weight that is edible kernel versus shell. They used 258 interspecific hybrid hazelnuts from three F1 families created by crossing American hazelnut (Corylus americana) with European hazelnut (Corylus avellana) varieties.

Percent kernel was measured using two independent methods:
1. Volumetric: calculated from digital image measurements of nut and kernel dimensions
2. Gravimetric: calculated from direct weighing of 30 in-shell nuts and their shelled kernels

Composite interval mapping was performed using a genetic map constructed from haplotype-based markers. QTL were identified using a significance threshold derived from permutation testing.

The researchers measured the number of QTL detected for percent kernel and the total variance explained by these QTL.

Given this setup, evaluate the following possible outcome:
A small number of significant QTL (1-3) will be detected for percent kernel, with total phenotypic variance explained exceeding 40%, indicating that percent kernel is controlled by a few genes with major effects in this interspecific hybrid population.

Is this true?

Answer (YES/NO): NO